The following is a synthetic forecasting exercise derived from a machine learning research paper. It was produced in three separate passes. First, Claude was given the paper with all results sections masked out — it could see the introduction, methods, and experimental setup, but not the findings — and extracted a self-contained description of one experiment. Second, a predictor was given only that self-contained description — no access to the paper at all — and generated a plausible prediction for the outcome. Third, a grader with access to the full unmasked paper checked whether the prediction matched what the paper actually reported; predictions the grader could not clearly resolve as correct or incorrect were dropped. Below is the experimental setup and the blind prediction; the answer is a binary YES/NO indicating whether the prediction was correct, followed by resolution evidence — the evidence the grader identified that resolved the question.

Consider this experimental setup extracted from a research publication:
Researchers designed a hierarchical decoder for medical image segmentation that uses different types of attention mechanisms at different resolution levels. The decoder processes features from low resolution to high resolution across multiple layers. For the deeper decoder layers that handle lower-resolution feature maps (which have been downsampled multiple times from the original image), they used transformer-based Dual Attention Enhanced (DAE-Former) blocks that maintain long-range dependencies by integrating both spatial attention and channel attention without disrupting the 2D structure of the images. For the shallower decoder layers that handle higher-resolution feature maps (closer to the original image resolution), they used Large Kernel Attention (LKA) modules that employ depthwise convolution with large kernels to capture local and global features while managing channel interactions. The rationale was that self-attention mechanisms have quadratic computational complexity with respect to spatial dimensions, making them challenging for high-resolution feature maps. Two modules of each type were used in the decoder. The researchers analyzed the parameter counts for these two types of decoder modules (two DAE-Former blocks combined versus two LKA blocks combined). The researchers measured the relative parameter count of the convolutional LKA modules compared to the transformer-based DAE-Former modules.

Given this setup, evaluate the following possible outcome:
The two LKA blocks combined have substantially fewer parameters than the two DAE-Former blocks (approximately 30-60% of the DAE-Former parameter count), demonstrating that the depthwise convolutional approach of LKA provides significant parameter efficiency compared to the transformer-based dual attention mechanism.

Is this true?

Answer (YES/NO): NO